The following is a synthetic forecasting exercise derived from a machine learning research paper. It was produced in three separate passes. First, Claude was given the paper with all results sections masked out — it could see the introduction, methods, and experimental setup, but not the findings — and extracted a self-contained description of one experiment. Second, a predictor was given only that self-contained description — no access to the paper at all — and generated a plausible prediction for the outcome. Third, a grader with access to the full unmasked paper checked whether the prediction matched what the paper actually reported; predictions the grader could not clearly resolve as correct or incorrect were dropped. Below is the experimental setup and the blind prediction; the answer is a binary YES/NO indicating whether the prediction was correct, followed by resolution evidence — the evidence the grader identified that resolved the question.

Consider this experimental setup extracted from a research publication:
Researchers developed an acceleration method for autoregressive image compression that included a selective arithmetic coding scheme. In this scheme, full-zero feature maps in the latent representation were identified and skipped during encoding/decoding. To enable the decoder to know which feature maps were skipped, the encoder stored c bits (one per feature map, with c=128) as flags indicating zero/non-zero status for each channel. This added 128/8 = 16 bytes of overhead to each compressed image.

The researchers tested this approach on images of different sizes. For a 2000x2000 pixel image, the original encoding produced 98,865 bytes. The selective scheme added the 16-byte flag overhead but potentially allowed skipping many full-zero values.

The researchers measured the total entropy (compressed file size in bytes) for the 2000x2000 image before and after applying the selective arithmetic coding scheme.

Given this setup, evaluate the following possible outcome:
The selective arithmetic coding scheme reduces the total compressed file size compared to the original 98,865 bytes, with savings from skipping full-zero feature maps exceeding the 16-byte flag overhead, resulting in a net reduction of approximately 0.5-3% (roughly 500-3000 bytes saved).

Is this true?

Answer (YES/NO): NO